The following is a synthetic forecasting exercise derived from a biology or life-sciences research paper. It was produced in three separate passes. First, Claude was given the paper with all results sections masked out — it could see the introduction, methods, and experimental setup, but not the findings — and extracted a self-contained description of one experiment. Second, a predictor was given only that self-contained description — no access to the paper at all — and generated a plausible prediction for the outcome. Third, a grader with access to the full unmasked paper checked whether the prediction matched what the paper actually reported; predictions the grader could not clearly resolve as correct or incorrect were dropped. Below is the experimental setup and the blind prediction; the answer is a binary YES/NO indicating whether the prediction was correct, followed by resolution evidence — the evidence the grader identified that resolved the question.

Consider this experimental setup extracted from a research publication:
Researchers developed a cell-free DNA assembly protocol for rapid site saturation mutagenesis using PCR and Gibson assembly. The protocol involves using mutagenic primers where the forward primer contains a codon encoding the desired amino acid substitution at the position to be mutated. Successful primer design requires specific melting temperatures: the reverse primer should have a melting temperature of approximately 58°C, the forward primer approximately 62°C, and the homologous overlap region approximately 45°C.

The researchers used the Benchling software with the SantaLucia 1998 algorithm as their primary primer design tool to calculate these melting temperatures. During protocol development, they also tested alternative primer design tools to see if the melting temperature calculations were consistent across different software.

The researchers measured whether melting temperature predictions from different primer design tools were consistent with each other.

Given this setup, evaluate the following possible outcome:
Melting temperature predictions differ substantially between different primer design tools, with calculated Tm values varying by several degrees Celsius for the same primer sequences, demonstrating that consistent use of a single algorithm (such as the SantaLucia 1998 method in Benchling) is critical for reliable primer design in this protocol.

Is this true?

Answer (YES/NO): NO